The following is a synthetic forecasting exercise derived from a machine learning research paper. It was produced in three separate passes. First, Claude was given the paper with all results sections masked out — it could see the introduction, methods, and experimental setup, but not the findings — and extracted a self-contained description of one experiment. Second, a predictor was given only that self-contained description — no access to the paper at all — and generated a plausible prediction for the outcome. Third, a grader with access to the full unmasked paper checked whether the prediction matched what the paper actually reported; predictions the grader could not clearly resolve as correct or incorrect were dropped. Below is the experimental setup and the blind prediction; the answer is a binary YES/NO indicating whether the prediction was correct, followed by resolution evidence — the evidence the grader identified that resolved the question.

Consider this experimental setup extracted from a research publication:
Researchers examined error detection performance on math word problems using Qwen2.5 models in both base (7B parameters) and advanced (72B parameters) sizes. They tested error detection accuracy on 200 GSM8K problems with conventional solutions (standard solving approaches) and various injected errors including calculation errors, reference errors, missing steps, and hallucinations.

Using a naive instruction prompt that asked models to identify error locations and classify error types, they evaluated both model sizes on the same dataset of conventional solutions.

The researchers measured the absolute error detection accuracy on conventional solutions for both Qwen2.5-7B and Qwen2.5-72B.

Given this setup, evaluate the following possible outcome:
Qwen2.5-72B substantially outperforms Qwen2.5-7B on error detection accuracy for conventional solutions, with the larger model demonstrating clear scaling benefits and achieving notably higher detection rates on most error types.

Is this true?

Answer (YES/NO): YES